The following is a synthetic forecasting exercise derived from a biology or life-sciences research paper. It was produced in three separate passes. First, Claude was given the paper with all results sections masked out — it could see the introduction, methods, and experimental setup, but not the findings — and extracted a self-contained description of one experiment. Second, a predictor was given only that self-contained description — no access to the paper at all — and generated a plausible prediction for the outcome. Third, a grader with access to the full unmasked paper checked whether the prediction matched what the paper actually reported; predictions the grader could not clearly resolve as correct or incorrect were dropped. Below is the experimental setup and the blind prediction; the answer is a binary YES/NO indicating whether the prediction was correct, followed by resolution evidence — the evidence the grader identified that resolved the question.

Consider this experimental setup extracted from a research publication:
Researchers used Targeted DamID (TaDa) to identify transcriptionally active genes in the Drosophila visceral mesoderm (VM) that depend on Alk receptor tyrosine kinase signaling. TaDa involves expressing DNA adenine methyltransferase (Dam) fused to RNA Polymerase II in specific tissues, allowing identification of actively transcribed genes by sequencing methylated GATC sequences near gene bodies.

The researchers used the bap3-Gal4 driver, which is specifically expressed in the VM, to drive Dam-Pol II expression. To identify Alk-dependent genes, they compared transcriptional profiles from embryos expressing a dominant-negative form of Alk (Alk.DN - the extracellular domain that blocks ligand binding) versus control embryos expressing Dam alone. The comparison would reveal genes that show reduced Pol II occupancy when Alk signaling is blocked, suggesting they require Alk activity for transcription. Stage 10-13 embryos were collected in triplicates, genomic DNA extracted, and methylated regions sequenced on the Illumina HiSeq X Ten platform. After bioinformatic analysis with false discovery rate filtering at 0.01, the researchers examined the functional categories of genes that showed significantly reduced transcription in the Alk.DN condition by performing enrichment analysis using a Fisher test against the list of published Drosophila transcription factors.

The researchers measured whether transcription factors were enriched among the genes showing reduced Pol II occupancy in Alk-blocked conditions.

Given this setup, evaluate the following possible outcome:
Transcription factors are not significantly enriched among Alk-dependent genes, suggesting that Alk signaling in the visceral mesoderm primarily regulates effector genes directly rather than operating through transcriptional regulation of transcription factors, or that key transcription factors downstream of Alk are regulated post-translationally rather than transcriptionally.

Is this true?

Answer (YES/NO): NO